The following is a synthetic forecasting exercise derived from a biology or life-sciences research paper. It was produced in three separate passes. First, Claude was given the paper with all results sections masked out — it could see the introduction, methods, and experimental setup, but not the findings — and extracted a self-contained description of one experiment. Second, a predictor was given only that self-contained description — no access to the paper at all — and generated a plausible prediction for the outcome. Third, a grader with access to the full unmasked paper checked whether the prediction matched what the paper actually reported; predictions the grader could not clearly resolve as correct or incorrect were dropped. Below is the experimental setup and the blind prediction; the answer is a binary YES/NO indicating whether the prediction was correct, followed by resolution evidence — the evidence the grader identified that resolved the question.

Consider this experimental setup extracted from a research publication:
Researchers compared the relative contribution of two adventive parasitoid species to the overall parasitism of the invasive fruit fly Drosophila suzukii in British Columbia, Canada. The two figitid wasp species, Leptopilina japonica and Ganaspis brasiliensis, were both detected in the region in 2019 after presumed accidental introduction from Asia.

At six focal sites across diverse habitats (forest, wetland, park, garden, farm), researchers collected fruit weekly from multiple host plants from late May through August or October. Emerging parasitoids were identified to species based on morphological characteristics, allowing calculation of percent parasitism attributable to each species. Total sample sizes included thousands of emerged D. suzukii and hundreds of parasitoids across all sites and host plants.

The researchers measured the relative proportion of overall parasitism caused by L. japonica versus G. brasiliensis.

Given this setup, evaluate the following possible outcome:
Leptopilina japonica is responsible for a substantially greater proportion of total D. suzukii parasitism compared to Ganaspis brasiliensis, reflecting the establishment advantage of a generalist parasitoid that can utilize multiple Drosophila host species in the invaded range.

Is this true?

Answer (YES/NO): YES